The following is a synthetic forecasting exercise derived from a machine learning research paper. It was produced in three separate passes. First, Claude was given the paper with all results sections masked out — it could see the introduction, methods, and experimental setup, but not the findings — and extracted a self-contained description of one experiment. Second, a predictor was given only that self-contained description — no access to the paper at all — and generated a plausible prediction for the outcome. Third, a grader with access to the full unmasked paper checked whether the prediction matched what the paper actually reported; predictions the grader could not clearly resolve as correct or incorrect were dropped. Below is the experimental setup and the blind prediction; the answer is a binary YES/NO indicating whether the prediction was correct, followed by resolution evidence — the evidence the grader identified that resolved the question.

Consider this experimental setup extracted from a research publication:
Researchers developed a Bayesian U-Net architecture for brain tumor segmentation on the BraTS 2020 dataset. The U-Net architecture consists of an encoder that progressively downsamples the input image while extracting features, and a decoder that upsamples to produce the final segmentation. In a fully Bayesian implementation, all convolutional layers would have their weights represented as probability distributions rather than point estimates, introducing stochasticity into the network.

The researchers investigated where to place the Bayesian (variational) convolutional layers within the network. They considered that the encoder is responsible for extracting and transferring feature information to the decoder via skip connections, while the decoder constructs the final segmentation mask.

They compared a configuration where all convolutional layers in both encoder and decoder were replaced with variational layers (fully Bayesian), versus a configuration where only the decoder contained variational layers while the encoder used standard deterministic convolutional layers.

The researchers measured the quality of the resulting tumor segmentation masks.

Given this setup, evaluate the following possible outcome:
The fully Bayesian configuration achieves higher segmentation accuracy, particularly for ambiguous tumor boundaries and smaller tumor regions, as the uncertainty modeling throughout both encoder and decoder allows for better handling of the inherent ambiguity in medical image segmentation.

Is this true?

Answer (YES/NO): NO